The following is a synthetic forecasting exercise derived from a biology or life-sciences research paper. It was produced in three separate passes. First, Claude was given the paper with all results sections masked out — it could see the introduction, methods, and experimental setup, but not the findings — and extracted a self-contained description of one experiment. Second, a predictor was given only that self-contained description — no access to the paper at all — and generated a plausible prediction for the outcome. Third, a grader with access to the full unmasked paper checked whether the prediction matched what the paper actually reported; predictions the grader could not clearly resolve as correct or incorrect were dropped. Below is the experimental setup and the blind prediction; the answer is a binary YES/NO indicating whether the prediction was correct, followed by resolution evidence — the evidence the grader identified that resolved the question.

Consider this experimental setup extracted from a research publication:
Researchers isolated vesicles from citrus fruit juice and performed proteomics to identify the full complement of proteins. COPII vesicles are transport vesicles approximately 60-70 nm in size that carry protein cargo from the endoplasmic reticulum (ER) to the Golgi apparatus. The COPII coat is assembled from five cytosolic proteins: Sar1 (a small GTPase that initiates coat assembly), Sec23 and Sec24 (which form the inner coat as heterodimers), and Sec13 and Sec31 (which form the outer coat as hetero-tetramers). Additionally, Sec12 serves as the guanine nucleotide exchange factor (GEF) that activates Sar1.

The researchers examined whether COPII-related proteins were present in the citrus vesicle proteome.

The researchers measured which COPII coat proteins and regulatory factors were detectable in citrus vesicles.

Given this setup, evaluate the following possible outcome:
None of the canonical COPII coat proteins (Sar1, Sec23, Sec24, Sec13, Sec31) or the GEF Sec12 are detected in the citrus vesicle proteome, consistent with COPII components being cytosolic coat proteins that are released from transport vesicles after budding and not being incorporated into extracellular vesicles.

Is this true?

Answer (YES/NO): NO